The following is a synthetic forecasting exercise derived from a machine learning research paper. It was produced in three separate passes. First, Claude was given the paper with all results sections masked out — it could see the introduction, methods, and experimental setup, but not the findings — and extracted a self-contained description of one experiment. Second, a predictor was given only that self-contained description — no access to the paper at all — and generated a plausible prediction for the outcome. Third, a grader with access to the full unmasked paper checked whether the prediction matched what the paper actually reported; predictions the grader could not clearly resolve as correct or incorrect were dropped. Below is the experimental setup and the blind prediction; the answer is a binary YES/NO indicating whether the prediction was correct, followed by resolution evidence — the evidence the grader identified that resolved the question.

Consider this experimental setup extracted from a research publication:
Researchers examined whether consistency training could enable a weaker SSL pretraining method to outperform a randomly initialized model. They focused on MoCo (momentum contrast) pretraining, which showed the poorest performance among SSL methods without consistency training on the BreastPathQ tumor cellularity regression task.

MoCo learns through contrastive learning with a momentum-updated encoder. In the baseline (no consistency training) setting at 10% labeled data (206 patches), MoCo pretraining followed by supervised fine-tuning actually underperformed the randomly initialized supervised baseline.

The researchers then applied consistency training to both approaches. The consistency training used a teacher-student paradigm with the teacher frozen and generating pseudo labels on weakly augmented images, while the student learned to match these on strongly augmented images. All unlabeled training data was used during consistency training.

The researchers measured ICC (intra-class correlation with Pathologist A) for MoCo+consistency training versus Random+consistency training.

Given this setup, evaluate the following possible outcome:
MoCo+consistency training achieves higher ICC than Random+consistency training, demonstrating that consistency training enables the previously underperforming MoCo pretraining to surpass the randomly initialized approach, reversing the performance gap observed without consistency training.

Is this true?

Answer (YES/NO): YES